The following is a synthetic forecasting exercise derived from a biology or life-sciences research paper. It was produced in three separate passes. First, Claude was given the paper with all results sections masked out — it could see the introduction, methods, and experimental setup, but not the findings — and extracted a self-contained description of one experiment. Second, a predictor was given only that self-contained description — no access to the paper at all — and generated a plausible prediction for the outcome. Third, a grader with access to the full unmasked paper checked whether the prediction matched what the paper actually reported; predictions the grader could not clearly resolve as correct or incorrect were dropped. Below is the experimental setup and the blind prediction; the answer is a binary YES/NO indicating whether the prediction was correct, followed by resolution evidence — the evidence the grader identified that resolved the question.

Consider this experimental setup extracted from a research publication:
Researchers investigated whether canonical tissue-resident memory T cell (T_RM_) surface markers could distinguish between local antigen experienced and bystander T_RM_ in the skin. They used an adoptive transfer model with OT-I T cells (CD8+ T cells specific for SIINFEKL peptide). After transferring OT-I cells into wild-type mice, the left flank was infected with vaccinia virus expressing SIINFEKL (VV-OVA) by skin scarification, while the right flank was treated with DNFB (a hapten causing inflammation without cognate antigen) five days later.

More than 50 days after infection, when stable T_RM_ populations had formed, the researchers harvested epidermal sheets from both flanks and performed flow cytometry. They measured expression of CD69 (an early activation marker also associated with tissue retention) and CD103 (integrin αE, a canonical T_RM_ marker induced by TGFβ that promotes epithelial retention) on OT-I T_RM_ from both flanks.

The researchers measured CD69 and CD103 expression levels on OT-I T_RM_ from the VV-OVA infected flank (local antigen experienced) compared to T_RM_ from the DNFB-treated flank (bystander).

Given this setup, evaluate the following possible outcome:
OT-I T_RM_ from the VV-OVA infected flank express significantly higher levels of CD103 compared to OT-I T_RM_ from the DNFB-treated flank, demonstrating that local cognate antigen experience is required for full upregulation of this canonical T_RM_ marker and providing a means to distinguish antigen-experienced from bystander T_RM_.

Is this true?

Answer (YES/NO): NO